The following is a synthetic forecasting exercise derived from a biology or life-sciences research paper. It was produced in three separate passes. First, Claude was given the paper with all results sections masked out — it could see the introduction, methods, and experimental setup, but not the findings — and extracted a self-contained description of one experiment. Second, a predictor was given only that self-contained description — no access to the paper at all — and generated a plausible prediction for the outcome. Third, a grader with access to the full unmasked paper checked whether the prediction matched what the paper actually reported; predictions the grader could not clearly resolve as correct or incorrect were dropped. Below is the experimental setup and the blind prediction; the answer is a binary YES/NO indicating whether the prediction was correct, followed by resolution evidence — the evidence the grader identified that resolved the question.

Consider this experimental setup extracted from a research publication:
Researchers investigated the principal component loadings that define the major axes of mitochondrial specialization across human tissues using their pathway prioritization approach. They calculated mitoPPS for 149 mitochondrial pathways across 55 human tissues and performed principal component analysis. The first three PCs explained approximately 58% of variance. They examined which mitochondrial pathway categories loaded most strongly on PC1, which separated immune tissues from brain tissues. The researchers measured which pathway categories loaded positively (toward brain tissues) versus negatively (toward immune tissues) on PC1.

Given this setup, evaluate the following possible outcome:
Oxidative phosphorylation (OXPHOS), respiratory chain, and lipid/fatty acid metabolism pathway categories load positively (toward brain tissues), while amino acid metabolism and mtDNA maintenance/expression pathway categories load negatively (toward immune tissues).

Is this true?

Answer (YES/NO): NO